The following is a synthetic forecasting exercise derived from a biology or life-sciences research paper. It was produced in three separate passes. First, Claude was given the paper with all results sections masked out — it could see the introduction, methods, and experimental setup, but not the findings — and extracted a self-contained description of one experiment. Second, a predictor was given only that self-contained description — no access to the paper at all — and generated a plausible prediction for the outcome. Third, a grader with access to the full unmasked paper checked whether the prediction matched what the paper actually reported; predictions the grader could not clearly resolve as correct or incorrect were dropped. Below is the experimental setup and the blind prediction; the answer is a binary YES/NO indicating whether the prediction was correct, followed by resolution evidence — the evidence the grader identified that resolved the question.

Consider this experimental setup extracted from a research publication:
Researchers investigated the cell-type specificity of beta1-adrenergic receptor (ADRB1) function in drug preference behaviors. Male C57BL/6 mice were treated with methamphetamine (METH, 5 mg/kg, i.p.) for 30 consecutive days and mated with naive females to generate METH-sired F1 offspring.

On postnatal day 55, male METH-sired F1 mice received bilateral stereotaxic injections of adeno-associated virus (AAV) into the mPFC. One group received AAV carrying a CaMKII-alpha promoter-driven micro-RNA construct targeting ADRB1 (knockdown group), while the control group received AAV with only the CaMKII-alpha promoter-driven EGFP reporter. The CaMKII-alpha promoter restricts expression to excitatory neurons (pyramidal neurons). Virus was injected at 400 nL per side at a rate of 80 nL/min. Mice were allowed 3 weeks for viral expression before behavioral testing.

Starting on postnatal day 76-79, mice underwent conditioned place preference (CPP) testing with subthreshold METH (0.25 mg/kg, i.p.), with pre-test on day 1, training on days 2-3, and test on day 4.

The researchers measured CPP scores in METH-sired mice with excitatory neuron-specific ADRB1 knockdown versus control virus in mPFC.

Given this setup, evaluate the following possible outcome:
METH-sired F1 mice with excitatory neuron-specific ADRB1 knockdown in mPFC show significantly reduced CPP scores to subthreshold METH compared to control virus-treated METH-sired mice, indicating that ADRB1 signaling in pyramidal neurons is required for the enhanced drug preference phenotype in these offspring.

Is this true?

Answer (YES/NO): YES